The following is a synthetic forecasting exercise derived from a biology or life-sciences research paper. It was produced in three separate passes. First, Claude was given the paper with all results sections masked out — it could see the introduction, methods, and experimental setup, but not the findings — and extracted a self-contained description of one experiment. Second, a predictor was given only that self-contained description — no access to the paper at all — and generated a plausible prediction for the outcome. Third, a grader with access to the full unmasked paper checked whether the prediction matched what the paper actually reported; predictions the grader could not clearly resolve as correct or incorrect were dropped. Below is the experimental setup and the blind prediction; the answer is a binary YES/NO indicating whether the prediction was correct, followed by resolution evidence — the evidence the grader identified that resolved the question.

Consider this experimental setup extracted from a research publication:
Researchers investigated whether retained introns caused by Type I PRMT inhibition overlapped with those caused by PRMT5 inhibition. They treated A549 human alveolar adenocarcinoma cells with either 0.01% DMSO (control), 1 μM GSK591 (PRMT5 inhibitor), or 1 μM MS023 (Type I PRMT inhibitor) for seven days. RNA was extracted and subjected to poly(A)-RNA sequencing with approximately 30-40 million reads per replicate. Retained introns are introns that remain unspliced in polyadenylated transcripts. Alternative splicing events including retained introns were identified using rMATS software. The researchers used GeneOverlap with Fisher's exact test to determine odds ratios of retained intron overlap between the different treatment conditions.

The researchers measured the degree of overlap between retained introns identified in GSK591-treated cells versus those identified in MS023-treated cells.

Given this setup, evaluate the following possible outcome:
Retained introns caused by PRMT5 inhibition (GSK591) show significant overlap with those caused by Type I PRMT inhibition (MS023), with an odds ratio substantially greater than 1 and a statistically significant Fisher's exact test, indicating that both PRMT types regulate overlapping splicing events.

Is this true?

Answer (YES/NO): NO